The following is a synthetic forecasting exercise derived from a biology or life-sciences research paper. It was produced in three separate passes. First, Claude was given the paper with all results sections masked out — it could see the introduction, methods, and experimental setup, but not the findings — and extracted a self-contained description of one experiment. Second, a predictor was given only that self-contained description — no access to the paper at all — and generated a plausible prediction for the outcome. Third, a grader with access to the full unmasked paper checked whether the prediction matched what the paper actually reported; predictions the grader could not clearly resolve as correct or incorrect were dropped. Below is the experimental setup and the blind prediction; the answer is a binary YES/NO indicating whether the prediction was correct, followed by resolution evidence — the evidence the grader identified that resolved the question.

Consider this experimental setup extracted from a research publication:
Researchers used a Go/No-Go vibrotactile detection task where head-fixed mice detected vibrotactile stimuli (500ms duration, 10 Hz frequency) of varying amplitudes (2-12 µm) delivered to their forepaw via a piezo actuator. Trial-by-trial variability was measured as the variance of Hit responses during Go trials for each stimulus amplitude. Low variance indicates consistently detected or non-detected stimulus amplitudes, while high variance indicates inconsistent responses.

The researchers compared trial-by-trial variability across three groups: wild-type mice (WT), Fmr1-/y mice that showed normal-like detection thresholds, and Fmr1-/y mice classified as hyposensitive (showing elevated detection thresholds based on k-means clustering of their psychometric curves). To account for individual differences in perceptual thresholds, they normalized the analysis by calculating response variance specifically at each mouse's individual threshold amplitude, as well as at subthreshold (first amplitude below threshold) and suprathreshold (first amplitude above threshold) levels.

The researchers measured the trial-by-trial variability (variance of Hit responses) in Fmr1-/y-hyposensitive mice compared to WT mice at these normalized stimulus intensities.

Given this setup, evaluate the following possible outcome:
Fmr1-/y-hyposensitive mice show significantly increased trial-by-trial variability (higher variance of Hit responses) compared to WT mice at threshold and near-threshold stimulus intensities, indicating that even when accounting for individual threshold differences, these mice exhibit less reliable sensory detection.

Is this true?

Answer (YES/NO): NO